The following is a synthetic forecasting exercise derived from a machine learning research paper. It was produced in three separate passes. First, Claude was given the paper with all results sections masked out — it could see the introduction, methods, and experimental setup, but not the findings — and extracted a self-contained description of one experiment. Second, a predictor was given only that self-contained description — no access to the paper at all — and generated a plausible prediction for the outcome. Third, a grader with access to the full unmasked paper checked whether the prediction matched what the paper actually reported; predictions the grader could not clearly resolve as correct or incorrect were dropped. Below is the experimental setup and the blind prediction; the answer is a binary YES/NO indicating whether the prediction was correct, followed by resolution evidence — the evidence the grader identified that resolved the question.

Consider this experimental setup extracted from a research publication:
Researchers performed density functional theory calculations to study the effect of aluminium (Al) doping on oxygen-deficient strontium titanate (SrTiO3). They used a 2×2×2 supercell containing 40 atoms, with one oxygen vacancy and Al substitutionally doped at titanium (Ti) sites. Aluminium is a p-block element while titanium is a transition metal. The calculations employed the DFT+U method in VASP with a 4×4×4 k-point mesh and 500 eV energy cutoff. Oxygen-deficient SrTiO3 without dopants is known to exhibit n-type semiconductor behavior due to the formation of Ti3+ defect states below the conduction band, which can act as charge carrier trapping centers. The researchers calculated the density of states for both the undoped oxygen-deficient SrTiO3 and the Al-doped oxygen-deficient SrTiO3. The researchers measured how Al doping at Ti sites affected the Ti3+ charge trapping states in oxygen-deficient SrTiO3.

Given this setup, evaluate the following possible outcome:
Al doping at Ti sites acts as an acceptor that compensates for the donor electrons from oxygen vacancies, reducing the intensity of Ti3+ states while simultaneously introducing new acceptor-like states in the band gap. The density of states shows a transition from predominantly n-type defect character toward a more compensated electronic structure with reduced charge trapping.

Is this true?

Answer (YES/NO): NO